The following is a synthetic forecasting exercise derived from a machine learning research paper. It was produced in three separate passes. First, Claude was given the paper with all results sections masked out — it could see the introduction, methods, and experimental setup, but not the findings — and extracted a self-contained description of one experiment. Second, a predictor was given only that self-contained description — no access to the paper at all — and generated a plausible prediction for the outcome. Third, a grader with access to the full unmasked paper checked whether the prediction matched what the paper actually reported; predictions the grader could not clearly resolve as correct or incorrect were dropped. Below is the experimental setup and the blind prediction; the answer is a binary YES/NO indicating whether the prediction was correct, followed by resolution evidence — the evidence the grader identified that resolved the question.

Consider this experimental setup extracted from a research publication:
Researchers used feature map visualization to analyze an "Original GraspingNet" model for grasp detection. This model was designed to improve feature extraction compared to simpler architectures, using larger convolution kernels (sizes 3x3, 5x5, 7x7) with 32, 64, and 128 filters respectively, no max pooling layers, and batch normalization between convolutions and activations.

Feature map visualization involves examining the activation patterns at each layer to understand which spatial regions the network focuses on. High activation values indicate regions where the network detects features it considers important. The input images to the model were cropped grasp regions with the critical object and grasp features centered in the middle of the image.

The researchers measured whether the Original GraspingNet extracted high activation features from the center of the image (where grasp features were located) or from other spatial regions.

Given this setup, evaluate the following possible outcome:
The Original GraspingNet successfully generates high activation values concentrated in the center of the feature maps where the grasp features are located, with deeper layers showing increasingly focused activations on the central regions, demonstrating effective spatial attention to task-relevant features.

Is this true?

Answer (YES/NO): NO